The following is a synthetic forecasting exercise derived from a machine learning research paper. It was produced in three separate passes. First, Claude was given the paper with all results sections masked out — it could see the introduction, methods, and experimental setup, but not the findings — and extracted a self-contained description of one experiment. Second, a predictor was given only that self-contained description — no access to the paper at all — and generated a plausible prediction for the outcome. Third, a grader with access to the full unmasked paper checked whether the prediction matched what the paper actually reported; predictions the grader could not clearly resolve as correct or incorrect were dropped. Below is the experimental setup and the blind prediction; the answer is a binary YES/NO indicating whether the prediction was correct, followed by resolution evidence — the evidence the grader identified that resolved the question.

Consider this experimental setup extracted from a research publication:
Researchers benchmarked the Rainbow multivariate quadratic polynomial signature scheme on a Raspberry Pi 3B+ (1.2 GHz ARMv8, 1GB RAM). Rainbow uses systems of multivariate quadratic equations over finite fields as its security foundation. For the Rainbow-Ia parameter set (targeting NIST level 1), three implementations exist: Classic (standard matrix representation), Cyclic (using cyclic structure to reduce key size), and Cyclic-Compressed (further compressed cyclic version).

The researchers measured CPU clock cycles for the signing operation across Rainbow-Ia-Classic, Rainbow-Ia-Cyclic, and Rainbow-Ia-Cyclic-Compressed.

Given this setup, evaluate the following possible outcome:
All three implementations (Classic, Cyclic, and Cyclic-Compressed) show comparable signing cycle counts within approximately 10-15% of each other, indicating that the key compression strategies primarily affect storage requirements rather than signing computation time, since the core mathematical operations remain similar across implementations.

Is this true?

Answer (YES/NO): NO